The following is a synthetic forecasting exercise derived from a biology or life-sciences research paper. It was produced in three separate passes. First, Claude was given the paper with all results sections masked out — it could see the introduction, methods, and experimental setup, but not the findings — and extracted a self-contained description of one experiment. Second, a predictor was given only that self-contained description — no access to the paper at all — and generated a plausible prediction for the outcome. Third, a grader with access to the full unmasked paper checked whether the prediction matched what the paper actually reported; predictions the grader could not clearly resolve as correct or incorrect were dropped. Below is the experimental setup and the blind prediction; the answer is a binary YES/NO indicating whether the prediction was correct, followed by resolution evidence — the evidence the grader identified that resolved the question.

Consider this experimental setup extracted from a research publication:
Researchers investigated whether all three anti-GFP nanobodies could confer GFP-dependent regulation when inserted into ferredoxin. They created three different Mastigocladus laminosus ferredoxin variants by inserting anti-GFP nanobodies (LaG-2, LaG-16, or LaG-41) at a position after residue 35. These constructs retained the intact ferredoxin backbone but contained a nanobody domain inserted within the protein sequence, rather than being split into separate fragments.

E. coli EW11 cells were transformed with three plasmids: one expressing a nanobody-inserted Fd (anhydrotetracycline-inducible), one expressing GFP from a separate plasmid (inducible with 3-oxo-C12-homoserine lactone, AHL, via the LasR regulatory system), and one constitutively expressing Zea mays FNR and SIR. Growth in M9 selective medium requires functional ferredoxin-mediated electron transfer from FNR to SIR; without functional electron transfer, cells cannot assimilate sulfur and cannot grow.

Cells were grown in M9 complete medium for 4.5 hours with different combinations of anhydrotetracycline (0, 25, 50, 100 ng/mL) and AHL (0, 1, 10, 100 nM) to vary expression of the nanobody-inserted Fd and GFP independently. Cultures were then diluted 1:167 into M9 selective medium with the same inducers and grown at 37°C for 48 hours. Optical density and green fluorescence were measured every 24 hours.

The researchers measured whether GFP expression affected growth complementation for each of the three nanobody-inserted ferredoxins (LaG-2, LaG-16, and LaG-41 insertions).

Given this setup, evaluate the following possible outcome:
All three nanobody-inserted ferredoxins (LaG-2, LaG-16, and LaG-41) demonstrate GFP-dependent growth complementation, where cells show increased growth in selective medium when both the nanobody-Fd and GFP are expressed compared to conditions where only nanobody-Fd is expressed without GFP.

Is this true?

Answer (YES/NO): NO